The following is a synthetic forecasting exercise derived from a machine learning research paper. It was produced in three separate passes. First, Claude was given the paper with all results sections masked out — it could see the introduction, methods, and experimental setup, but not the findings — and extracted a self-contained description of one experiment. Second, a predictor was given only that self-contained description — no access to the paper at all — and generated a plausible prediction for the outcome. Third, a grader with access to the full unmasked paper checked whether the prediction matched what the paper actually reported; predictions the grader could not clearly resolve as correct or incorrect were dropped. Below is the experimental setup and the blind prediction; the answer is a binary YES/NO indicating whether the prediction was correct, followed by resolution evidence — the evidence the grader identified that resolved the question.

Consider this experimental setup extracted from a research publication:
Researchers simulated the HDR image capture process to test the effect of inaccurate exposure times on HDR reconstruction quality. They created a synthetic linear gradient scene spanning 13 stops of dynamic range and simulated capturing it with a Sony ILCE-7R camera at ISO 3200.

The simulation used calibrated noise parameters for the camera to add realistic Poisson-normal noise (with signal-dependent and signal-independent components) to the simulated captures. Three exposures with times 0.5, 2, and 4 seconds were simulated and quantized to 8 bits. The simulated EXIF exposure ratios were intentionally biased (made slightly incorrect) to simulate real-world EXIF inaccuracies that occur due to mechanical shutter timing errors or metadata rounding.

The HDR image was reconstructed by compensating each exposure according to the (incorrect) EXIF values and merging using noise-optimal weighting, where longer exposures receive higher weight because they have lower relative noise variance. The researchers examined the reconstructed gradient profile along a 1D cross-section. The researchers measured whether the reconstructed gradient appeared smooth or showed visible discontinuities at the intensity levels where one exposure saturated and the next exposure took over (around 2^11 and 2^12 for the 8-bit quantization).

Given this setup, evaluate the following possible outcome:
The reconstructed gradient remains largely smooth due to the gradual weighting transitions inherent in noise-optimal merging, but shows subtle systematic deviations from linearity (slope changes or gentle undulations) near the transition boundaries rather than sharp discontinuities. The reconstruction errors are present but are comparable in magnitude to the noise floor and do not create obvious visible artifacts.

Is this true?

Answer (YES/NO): NO